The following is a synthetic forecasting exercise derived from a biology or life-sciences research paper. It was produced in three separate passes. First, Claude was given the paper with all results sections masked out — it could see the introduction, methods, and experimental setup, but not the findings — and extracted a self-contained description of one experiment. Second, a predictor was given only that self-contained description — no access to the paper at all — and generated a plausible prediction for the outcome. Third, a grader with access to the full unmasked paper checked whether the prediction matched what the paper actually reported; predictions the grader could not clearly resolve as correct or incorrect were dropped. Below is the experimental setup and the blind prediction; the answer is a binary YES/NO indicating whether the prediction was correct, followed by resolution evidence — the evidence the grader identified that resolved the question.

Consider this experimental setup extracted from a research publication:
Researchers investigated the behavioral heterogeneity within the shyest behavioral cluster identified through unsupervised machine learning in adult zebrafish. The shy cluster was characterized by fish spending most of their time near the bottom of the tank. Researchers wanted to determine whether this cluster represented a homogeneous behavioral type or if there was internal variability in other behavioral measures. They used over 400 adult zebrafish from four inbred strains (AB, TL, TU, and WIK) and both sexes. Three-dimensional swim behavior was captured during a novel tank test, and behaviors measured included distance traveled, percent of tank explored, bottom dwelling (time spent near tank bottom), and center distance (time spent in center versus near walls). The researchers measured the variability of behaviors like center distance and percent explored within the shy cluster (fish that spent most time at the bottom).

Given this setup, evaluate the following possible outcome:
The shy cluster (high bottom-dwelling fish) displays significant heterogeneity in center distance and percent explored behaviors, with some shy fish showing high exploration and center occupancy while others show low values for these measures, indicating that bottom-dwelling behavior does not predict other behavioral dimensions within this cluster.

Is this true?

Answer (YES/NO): YES